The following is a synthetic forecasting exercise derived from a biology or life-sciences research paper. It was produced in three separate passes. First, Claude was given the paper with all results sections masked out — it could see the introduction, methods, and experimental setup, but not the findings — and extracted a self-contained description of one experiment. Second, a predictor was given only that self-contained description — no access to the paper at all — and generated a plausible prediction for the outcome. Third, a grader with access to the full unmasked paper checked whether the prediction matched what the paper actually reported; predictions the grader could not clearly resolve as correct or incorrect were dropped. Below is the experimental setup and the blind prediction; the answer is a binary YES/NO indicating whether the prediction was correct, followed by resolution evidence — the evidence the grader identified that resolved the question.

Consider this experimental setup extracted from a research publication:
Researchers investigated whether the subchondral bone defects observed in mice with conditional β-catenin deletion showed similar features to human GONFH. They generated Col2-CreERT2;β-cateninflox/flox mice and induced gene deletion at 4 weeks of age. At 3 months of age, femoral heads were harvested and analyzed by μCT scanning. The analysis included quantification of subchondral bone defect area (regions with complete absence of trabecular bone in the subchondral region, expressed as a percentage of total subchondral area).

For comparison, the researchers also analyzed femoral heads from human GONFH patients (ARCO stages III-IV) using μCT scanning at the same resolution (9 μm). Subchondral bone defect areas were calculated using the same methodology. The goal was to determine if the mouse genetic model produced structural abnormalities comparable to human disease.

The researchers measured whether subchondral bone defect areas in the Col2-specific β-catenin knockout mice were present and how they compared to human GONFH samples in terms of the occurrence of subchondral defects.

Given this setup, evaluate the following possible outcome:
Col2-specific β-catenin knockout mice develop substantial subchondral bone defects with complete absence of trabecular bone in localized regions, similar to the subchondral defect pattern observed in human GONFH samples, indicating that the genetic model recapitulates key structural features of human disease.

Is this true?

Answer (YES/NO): YES